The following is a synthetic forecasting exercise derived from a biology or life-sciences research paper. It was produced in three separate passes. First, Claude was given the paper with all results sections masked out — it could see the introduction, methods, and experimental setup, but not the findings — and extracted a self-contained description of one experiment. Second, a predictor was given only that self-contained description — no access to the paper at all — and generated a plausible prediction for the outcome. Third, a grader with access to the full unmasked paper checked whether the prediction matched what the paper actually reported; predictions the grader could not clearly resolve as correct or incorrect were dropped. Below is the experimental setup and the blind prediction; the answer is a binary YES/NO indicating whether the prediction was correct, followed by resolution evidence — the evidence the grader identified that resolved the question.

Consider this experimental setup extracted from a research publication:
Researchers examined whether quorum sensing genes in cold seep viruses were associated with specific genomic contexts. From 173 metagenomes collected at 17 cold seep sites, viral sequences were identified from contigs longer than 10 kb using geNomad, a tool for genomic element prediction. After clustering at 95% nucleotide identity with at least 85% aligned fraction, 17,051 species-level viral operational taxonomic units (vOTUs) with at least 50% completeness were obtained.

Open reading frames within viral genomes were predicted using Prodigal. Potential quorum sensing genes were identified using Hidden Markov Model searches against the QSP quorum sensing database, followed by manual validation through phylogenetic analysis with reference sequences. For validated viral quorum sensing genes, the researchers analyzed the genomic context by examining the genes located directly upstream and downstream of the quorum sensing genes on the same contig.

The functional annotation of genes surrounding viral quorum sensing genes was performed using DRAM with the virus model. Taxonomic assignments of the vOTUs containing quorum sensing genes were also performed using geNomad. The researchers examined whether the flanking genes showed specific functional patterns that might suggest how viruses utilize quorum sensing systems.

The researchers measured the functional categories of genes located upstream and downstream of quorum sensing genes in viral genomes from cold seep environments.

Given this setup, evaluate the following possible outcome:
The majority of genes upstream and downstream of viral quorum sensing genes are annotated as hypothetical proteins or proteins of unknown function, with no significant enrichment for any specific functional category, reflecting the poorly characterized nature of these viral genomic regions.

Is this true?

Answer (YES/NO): NO